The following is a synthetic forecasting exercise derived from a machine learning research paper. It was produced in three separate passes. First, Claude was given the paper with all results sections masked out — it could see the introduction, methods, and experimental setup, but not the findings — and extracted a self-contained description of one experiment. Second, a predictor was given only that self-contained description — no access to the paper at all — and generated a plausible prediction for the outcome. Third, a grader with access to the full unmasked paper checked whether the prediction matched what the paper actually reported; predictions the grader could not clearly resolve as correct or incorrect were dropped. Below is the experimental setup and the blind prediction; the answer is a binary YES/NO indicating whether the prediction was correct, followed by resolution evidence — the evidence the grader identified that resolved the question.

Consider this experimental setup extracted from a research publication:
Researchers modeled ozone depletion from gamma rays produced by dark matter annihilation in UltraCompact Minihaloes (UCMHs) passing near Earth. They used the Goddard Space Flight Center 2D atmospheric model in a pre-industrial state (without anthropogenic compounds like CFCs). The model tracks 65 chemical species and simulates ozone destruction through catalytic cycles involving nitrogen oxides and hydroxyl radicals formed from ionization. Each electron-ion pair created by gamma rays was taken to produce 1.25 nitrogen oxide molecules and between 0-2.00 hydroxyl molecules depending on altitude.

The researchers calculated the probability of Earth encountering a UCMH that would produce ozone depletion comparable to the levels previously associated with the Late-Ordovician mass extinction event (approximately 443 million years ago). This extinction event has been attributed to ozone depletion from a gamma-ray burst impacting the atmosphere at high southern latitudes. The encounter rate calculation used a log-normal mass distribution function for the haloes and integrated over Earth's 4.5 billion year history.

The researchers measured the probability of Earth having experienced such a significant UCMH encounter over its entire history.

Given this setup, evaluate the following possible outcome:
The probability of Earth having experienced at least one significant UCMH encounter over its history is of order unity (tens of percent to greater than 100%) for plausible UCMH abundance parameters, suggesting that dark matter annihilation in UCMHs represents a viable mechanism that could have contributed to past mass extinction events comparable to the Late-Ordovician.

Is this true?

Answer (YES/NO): NO